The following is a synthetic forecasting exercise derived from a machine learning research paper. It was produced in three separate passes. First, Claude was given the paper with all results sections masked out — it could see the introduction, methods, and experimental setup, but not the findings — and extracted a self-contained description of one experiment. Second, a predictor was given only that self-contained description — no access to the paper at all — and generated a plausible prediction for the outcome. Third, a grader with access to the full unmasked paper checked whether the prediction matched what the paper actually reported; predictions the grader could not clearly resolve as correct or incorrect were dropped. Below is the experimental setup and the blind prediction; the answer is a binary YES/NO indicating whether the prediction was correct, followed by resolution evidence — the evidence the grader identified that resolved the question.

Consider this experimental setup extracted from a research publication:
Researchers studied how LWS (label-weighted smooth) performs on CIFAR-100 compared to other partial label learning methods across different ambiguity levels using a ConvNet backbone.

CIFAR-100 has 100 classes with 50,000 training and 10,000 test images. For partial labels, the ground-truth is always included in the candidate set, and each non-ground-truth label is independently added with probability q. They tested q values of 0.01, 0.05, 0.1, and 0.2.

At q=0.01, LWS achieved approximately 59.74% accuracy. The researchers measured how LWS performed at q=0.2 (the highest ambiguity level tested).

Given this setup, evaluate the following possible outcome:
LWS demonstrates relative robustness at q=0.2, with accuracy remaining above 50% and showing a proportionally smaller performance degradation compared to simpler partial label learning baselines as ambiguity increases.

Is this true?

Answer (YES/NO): NO